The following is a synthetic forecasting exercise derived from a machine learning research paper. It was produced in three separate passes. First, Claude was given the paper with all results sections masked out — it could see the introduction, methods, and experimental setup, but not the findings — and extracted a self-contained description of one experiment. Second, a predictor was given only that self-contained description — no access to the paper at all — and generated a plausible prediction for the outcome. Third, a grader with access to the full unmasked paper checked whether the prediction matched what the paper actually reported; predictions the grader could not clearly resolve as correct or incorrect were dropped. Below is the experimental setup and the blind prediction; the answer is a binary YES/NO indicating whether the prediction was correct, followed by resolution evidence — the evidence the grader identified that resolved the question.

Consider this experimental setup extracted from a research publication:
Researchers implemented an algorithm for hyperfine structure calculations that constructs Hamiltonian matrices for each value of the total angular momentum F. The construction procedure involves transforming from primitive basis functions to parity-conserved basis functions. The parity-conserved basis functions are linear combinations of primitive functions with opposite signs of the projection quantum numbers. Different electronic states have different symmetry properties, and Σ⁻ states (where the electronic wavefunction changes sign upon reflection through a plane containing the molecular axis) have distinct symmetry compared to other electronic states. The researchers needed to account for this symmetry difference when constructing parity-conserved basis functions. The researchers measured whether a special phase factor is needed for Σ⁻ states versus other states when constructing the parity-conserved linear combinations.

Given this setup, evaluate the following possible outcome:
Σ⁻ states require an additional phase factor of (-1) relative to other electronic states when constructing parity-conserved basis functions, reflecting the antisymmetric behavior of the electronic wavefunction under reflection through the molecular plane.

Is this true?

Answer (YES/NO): YES